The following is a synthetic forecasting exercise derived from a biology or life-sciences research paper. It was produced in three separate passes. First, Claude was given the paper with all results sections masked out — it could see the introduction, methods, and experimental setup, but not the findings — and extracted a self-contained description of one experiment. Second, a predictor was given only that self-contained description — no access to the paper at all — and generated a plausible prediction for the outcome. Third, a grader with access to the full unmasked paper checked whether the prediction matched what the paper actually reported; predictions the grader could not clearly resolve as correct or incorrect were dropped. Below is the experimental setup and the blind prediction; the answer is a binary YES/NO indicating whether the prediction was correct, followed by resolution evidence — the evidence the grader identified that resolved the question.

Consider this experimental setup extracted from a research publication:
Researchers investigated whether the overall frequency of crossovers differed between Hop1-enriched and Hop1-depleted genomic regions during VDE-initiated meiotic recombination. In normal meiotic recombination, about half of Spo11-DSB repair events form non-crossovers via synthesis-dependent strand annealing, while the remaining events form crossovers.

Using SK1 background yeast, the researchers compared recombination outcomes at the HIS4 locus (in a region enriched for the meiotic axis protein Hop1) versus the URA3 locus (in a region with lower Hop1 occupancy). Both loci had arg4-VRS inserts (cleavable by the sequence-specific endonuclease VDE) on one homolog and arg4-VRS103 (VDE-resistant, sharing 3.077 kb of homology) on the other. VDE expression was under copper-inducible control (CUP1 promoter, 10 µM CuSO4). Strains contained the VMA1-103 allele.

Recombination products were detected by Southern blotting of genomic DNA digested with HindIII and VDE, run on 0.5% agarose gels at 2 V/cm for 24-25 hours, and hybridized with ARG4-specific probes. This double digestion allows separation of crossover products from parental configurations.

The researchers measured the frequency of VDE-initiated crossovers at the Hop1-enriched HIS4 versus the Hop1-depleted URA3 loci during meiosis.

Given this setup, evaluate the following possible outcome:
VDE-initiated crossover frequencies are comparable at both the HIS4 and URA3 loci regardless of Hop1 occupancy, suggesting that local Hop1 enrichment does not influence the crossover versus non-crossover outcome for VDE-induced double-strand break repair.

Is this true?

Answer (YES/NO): NO